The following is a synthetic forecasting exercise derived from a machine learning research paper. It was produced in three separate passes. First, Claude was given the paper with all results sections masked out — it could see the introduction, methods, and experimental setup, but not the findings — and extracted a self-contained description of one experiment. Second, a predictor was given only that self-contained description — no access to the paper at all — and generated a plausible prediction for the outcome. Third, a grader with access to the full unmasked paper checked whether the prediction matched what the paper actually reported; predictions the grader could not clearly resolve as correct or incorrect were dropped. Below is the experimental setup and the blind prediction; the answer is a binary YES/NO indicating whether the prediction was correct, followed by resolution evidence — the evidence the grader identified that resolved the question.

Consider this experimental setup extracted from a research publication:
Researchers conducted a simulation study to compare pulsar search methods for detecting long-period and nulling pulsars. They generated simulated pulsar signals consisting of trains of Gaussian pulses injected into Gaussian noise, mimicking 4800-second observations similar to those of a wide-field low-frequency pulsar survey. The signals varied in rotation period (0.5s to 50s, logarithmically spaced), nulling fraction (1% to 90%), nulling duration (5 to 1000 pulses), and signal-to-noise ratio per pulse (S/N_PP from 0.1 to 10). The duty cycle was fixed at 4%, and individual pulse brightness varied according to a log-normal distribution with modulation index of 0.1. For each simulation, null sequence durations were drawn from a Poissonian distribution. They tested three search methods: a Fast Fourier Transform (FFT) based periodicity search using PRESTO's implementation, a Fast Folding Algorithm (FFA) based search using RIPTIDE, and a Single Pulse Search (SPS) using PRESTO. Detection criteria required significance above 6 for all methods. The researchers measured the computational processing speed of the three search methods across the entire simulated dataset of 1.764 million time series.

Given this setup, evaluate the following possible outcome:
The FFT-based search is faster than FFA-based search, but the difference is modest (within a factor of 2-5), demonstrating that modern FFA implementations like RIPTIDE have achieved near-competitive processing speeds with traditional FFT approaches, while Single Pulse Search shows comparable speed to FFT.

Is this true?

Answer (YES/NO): NO